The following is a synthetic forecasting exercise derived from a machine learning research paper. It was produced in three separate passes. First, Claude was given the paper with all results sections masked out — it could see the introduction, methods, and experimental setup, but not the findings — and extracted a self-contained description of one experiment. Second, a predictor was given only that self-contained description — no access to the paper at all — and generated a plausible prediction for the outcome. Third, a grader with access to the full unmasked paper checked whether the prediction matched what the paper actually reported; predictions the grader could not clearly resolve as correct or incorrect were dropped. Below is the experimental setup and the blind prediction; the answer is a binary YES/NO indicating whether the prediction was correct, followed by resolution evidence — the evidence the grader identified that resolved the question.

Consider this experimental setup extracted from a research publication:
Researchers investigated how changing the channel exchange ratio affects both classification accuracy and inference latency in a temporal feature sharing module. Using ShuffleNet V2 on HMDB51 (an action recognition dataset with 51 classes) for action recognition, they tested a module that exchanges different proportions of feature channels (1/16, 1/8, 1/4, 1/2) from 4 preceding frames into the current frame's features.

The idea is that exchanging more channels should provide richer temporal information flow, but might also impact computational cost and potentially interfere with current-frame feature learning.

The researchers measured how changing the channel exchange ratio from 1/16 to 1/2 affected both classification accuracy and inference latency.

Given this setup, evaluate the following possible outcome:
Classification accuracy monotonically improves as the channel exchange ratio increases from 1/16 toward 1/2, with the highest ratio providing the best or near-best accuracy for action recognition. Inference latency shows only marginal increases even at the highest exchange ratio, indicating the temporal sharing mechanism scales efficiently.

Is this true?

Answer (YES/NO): NO